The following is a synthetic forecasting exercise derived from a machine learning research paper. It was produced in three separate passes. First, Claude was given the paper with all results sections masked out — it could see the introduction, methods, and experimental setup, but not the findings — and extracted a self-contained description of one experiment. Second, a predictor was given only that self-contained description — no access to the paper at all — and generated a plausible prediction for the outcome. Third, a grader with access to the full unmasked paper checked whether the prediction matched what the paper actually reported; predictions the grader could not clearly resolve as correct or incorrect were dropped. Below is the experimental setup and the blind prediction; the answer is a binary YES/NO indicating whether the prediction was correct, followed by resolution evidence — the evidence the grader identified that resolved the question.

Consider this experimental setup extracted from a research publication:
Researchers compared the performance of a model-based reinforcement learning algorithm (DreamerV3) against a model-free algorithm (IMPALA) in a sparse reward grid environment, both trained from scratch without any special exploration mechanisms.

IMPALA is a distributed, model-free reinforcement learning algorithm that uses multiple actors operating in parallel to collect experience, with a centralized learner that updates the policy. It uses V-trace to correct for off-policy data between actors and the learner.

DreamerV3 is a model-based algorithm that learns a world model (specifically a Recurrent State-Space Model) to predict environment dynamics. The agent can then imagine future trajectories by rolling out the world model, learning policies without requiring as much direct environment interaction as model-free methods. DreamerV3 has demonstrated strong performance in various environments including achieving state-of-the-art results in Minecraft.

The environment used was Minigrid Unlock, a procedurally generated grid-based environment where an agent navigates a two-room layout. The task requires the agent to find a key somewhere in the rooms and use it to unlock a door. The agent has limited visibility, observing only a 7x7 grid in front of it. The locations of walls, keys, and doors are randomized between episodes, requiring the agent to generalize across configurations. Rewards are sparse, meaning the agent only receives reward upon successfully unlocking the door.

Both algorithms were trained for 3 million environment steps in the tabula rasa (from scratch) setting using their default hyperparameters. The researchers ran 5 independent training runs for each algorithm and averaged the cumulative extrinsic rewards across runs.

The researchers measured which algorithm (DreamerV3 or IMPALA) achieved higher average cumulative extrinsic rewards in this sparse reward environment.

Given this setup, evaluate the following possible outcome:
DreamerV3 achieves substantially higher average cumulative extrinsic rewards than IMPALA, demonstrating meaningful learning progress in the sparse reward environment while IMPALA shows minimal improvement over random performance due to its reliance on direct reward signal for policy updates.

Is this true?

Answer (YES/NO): NO